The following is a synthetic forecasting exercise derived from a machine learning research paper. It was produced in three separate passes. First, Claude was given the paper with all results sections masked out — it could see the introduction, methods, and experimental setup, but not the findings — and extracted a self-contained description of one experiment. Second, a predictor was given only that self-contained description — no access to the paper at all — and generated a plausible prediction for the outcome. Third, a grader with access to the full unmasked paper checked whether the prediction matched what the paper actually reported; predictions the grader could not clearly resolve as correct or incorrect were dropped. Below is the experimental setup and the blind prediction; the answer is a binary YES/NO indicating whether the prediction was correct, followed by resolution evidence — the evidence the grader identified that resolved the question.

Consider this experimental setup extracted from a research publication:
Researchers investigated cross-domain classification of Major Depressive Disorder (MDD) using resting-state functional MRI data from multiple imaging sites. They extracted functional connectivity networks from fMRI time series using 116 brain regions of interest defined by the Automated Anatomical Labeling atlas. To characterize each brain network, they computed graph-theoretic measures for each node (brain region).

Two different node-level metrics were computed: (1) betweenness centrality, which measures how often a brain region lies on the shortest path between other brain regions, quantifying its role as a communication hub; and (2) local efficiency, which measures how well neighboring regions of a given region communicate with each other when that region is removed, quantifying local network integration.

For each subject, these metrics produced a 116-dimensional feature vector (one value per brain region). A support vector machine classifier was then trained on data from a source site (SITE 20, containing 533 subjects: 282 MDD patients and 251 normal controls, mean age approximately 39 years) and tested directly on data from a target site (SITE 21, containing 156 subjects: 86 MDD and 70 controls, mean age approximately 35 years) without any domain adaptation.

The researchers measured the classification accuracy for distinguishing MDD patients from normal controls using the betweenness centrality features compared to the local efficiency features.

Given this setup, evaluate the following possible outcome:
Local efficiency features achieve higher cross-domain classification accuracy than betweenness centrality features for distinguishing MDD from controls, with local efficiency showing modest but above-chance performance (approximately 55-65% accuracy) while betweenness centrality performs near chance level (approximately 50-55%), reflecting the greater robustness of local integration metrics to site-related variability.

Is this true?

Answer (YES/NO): NO